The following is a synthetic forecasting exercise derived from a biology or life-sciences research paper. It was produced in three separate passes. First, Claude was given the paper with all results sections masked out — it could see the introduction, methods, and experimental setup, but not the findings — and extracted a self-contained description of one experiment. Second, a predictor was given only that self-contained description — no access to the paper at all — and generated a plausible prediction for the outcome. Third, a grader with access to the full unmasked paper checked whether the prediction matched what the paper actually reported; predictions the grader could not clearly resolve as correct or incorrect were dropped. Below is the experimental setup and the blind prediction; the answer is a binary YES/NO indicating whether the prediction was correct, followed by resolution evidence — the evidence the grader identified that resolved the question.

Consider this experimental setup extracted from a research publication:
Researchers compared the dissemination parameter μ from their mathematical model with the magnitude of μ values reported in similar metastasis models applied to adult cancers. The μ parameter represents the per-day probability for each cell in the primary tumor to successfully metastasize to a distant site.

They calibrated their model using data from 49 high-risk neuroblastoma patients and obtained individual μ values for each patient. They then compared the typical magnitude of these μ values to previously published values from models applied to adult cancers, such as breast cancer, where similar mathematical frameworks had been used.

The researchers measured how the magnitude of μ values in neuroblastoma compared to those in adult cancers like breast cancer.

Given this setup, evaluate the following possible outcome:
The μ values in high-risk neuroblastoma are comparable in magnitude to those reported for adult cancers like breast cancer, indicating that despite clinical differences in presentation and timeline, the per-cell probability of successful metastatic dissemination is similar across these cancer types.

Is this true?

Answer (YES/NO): NO